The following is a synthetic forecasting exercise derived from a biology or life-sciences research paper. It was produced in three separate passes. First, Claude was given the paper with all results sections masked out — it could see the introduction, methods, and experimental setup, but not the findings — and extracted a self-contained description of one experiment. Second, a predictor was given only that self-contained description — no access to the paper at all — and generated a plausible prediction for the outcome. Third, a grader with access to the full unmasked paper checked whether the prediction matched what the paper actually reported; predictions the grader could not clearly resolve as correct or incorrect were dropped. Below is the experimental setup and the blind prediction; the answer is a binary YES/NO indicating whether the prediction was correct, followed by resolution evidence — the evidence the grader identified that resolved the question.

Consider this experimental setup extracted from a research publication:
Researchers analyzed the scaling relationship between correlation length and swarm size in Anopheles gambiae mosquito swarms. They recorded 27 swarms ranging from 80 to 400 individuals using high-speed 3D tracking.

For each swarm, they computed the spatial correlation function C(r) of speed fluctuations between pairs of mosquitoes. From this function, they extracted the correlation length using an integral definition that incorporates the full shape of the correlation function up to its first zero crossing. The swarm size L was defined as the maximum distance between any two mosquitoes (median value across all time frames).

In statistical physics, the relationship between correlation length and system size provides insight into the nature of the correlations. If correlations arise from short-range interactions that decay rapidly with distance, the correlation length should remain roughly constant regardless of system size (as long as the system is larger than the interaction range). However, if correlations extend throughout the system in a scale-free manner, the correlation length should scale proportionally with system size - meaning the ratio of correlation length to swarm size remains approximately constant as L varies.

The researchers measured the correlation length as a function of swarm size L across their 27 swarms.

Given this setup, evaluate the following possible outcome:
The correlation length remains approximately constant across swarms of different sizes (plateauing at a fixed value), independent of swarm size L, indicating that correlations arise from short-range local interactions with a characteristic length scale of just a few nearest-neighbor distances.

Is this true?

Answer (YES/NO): NO